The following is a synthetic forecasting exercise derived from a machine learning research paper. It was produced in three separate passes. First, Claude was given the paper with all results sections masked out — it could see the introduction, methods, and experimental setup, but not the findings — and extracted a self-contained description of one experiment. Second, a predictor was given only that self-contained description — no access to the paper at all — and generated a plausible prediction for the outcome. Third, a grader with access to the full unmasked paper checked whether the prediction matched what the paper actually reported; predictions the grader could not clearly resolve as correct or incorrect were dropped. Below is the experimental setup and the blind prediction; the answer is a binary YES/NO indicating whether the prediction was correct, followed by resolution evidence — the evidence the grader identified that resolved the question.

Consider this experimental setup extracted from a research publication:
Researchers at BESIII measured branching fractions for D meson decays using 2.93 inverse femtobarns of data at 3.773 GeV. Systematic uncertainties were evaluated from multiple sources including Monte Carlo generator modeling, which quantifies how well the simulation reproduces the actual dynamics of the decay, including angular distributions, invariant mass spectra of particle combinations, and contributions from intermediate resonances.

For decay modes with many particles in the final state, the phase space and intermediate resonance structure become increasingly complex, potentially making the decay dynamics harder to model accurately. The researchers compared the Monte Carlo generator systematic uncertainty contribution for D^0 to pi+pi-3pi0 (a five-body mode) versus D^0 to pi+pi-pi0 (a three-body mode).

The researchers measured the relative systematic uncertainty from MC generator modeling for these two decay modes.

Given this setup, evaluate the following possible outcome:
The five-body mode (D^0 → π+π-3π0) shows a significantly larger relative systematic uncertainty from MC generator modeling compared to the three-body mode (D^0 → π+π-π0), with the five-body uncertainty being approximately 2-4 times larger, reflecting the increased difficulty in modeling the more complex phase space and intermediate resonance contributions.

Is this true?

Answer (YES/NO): NO